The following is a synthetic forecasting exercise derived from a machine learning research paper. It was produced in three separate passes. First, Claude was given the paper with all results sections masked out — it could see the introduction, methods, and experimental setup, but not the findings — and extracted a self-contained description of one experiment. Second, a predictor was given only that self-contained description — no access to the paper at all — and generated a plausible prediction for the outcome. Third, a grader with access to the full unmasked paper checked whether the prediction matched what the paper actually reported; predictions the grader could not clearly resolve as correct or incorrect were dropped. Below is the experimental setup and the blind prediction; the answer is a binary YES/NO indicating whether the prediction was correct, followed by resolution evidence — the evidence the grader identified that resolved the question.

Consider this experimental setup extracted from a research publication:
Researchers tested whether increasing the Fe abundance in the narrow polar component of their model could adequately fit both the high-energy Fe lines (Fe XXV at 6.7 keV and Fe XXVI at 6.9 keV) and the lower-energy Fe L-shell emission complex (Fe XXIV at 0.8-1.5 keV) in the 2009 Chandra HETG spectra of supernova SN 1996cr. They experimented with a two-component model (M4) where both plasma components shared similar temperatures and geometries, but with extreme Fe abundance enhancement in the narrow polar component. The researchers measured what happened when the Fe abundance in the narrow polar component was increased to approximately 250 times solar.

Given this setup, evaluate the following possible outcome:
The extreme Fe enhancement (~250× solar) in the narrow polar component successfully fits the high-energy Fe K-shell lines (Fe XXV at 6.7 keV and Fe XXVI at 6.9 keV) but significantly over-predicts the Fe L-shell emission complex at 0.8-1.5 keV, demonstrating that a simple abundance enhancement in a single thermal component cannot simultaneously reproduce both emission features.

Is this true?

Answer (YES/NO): YES